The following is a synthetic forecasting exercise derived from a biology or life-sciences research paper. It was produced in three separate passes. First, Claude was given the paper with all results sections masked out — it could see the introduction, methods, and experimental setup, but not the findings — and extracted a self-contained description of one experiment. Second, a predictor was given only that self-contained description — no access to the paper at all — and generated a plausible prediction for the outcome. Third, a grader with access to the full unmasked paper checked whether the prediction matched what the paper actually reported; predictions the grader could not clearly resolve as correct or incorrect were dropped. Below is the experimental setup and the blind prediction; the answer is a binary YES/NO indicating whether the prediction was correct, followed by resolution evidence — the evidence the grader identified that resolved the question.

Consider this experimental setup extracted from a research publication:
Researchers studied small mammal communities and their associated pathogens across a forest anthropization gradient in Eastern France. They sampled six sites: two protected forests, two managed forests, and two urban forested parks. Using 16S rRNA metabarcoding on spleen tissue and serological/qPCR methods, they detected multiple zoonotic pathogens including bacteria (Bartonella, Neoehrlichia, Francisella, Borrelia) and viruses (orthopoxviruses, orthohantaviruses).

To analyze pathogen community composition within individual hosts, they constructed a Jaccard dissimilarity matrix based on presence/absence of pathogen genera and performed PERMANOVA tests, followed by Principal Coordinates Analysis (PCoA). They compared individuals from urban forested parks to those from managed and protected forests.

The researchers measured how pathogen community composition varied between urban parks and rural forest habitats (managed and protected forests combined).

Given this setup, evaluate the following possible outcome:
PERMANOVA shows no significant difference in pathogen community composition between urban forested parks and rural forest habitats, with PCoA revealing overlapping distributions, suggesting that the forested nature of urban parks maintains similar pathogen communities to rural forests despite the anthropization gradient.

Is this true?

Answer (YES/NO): NO